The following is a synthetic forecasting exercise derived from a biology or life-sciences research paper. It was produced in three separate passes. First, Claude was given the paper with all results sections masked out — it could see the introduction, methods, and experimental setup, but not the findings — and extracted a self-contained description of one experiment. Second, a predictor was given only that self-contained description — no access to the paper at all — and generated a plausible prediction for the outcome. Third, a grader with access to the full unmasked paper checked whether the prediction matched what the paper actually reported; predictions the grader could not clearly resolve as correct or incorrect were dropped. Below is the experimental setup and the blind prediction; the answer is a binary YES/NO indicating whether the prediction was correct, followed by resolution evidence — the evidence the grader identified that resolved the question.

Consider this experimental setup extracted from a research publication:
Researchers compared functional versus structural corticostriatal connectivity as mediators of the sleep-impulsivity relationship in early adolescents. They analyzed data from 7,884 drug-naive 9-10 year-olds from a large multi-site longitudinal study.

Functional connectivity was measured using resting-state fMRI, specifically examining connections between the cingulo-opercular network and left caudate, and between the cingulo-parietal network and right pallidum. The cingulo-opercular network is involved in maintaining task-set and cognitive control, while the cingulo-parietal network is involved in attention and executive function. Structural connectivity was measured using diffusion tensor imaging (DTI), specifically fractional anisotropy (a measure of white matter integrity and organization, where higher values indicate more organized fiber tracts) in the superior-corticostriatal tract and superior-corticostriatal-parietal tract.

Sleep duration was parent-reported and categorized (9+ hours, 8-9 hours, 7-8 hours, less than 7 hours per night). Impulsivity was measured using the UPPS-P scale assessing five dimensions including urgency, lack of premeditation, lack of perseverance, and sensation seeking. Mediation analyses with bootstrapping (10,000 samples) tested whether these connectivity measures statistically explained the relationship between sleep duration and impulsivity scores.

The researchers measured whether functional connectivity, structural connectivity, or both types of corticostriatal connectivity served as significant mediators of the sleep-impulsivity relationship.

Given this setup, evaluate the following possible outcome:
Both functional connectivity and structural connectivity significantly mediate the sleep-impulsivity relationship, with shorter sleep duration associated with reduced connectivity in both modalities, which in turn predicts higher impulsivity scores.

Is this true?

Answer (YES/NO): NO